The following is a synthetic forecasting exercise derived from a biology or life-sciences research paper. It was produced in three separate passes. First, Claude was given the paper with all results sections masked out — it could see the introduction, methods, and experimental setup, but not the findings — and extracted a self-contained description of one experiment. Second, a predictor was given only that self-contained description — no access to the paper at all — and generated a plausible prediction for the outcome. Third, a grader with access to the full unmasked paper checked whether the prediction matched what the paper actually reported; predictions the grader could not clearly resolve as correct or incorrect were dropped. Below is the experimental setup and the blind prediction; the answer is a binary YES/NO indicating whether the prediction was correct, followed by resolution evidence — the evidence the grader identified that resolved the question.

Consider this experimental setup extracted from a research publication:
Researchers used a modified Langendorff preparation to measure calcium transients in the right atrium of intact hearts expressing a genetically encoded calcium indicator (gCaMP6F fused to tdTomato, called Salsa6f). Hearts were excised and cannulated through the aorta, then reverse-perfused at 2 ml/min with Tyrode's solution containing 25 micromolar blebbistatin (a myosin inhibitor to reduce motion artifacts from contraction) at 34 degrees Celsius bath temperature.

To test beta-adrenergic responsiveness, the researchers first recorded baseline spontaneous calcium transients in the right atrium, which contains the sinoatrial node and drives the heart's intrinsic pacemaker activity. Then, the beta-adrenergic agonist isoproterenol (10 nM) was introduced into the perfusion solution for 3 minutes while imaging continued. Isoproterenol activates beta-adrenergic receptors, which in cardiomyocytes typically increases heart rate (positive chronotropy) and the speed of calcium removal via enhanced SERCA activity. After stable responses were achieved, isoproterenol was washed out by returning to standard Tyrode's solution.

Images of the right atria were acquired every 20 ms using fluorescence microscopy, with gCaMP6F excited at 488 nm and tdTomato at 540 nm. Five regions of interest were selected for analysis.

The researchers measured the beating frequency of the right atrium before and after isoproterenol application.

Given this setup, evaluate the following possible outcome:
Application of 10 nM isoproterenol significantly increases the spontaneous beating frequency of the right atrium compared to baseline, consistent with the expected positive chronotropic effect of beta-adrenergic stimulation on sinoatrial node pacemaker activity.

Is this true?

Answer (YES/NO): YES